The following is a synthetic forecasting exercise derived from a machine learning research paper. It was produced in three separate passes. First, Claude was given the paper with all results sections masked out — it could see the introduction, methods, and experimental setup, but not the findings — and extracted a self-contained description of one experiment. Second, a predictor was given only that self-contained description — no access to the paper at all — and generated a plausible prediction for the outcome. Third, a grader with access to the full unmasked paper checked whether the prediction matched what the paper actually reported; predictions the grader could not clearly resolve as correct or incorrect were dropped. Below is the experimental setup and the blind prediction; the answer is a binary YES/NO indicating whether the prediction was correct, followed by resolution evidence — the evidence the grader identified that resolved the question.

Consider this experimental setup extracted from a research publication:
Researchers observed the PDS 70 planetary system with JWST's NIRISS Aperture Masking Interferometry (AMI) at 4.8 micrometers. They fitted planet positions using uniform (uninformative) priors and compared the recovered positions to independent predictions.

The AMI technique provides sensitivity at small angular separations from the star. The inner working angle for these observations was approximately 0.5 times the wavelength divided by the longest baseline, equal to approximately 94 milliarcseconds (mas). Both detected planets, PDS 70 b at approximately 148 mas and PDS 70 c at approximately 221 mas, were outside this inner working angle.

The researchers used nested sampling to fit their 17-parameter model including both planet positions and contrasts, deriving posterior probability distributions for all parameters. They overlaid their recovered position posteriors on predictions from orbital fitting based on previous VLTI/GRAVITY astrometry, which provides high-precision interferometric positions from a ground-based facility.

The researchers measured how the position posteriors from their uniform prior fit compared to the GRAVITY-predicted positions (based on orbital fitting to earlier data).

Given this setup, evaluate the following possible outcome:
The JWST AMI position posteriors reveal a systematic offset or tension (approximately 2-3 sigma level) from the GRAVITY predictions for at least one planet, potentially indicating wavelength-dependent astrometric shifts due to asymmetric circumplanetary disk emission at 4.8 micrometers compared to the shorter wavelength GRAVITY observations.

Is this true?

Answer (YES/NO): NO